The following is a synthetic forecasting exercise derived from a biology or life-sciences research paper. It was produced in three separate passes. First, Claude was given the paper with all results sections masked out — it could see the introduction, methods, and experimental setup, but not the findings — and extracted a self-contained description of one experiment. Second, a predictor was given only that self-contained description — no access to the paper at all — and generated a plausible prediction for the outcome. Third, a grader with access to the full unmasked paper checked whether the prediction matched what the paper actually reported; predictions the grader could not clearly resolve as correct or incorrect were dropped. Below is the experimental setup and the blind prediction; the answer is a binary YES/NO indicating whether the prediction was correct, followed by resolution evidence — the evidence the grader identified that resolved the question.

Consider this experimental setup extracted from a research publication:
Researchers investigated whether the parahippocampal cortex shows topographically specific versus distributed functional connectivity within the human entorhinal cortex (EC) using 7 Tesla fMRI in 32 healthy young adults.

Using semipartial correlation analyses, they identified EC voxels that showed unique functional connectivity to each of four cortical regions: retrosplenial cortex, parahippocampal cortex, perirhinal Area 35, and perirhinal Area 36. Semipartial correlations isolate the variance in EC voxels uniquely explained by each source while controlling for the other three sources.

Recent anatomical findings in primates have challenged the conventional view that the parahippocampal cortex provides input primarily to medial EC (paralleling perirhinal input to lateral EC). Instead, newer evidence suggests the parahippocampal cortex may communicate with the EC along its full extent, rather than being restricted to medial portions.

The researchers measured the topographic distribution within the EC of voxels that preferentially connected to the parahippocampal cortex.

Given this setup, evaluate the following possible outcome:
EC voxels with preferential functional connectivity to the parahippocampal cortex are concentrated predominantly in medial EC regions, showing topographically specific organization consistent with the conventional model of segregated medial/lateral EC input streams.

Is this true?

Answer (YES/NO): YES